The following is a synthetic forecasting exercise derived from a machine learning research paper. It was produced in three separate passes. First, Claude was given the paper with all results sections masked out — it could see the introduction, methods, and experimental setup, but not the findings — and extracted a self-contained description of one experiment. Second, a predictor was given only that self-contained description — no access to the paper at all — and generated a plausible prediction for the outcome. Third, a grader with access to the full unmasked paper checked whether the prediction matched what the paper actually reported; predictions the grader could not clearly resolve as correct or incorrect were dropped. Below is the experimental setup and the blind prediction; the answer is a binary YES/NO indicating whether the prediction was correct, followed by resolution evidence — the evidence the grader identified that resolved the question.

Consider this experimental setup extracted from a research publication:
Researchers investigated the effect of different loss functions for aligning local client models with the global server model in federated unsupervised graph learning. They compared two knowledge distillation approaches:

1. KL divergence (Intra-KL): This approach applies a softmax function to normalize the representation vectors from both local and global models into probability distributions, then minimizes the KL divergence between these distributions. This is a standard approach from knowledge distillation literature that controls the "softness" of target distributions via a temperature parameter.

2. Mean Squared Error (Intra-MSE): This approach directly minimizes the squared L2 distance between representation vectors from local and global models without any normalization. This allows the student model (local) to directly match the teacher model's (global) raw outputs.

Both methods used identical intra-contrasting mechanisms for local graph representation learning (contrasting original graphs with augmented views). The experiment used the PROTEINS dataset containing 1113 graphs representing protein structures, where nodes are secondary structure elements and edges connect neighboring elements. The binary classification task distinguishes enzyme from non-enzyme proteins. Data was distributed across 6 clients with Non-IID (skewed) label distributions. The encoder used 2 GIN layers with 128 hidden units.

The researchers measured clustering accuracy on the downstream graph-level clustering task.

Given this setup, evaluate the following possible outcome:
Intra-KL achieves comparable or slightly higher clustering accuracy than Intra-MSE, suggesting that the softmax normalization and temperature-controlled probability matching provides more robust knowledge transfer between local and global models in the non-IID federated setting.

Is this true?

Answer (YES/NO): YES